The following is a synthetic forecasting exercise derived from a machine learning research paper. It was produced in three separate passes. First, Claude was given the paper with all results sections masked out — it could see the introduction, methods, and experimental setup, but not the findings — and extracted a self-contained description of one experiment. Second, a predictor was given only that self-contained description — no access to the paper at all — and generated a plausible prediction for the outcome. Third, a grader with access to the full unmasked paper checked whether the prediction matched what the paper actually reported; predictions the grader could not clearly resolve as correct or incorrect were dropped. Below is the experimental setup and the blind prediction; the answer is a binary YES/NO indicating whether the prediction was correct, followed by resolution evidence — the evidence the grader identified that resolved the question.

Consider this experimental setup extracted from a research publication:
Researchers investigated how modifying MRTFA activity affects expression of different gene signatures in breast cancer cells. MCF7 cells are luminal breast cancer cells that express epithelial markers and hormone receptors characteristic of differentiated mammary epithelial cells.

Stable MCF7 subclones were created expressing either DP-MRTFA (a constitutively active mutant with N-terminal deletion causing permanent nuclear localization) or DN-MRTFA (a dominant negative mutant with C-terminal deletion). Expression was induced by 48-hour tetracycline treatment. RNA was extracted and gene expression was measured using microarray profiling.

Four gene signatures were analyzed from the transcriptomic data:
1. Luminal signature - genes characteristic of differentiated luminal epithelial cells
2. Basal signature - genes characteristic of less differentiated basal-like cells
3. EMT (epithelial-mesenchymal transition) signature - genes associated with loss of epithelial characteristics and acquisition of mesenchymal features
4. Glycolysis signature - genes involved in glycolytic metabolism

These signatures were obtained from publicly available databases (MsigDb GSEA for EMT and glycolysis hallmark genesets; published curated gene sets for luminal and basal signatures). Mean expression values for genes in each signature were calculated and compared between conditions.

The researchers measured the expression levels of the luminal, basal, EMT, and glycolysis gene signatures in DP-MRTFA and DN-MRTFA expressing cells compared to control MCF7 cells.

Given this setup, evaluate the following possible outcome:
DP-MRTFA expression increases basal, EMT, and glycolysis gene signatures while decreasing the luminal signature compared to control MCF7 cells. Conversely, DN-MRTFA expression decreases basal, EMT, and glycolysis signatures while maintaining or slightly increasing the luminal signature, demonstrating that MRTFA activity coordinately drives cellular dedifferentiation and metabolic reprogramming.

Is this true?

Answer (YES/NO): NO